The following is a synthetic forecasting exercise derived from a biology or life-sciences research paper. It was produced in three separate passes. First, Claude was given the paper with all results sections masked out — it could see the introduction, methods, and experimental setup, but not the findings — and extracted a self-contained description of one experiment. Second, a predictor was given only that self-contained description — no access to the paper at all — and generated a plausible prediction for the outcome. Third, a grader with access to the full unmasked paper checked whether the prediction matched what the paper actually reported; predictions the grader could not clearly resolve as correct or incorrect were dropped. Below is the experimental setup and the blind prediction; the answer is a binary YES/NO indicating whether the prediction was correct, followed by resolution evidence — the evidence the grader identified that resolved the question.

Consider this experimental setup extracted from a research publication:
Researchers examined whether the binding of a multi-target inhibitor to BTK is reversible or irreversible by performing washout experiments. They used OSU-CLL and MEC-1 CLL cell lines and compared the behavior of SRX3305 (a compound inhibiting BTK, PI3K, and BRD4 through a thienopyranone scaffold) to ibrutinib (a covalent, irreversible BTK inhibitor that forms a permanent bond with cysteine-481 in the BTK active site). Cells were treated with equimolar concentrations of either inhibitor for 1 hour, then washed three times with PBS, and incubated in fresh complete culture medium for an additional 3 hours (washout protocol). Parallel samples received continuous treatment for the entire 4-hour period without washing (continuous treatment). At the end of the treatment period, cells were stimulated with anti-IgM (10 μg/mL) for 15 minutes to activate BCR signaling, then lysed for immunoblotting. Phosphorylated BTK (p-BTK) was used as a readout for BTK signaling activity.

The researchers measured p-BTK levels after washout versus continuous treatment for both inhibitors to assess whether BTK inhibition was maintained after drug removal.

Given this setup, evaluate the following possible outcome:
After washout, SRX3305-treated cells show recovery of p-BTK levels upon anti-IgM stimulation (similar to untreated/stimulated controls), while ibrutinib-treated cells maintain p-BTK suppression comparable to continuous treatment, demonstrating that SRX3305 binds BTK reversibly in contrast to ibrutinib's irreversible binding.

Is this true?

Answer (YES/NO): NO